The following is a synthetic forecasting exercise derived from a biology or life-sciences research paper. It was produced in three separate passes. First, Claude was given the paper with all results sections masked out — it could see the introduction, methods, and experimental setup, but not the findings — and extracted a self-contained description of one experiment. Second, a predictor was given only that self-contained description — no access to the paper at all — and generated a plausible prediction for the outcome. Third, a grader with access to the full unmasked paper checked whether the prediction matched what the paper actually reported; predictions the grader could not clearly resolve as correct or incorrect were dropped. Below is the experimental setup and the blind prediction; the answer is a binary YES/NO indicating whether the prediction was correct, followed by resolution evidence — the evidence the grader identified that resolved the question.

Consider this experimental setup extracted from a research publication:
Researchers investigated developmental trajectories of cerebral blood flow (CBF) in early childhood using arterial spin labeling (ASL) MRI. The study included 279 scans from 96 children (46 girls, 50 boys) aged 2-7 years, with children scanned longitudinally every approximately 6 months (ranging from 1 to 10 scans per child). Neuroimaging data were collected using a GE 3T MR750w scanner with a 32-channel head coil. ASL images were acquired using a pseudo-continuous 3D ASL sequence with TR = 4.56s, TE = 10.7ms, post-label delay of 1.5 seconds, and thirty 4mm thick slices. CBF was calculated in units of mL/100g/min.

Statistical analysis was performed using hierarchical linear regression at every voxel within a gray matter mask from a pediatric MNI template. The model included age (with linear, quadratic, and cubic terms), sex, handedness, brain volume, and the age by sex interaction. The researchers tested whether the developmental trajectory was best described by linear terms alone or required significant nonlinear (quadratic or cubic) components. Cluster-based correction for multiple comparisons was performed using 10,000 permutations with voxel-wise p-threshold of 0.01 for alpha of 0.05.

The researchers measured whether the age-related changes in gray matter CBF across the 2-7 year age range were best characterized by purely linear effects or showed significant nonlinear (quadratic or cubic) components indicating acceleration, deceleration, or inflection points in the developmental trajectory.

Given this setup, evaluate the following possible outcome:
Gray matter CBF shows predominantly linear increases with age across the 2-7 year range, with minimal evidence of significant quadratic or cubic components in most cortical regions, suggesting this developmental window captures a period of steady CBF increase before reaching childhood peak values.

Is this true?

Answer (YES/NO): YES